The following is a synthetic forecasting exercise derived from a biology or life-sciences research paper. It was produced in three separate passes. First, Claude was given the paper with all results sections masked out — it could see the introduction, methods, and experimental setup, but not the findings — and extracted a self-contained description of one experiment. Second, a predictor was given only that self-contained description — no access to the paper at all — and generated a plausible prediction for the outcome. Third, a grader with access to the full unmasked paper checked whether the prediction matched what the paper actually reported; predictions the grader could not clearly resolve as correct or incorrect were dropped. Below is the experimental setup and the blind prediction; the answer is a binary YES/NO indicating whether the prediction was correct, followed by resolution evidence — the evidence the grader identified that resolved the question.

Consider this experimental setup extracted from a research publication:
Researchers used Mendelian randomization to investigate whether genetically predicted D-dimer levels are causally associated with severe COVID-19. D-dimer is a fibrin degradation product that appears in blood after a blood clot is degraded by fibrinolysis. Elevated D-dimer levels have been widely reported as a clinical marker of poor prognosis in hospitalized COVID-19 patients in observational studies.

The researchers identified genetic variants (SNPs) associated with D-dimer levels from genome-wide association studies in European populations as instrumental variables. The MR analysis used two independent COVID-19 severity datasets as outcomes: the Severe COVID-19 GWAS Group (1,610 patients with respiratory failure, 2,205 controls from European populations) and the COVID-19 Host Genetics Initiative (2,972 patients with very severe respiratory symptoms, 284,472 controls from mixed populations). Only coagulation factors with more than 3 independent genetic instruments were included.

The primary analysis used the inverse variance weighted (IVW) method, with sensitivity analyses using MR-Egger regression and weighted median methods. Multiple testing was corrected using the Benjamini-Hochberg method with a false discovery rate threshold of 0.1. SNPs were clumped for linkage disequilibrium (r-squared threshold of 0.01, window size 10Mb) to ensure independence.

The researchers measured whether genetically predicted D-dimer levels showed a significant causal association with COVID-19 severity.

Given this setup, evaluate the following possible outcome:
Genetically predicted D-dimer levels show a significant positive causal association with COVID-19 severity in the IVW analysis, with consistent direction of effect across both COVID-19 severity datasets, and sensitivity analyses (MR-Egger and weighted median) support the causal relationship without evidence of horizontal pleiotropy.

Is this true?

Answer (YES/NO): NO